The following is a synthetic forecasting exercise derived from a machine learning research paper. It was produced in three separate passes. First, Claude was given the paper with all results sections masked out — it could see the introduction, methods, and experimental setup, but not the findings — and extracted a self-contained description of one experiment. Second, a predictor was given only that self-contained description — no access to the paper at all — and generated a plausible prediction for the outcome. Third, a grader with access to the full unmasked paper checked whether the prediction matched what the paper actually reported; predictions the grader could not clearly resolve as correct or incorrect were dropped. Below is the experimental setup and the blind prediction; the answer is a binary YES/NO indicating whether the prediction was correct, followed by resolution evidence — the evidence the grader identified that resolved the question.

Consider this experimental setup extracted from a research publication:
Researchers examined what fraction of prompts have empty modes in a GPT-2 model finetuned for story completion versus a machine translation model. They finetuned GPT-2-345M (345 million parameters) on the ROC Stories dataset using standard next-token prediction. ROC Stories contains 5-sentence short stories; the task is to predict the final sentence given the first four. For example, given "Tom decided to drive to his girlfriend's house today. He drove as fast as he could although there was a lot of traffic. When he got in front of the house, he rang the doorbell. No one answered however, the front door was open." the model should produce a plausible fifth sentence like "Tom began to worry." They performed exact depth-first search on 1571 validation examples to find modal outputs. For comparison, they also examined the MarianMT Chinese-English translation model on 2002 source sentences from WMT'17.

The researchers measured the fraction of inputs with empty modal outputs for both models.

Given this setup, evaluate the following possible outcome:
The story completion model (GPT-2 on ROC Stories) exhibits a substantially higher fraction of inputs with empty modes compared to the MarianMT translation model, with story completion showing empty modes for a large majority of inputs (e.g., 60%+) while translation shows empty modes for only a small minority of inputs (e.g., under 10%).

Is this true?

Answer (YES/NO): NO